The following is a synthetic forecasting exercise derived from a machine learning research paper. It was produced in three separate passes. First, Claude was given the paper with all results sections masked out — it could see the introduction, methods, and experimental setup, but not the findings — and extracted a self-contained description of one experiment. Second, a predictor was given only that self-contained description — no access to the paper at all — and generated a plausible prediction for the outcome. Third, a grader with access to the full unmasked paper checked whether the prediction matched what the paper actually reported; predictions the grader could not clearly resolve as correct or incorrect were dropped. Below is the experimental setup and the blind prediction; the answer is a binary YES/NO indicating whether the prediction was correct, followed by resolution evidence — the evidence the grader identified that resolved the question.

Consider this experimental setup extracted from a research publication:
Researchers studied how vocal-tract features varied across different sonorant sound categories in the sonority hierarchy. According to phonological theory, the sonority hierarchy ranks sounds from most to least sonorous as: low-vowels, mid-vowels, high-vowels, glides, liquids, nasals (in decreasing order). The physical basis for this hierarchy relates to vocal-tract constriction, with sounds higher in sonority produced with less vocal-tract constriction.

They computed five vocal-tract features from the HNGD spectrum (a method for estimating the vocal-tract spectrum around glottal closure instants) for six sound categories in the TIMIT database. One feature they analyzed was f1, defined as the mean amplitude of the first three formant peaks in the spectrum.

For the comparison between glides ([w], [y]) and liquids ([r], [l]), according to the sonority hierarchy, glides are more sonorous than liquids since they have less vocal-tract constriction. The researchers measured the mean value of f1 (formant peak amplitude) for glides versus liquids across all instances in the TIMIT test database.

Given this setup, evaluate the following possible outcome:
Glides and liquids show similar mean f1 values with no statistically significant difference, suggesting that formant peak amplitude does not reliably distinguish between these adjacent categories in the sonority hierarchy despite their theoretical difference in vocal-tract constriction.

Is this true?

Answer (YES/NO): NO